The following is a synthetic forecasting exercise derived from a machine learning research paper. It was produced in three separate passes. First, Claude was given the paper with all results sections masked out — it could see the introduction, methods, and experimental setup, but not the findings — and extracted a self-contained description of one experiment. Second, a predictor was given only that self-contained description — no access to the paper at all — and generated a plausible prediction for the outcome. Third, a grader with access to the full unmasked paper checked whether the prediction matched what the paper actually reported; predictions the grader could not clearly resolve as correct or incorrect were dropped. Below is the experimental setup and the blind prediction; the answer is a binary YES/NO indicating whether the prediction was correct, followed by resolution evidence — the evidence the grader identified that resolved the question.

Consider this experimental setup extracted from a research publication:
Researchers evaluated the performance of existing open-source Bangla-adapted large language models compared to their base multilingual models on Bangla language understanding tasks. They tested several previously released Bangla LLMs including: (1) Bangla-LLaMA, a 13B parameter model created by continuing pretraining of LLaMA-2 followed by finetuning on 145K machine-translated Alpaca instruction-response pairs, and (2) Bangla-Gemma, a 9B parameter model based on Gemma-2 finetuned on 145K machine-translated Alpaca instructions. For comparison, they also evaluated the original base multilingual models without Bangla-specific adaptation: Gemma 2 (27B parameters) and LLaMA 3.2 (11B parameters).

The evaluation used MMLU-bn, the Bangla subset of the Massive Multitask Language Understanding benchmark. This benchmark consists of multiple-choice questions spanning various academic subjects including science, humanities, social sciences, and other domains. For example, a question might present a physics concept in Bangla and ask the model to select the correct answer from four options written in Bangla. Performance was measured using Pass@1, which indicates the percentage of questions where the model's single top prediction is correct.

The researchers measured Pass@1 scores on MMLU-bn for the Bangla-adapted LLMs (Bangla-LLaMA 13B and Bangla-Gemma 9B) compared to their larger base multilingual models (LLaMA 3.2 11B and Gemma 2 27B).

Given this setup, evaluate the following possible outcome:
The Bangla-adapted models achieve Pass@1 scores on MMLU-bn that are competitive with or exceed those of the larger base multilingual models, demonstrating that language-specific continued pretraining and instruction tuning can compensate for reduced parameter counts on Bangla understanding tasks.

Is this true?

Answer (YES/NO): NO